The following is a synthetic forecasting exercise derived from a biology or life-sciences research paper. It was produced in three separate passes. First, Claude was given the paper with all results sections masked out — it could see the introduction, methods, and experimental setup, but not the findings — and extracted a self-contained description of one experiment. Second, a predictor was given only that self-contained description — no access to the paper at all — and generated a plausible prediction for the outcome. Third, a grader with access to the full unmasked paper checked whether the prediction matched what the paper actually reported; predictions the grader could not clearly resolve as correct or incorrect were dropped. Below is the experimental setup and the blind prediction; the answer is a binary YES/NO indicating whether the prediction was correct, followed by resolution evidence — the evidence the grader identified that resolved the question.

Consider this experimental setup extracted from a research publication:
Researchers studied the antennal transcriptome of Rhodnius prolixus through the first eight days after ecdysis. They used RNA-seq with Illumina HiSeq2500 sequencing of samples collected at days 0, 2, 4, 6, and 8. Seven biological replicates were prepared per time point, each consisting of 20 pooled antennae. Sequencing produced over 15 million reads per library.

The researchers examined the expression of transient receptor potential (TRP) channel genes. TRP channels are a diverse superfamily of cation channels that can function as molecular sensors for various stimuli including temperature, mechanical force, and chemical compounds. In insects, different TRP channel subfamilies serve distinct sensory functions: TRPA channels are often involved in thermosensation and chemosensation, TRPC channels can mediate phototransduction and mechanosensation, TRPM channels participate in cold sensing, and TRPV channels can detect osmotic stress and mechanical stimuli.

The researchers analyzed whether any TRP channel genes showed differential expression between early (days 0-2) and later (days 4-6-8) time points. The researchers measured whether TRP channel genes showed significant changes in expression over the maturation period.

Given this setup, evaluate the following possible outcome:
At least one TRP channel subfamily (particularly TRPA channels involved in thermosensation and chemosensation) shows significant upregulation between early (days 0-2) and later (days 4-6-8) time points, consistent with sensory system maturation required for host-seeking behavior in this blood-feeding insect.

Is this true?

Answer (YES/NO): NO